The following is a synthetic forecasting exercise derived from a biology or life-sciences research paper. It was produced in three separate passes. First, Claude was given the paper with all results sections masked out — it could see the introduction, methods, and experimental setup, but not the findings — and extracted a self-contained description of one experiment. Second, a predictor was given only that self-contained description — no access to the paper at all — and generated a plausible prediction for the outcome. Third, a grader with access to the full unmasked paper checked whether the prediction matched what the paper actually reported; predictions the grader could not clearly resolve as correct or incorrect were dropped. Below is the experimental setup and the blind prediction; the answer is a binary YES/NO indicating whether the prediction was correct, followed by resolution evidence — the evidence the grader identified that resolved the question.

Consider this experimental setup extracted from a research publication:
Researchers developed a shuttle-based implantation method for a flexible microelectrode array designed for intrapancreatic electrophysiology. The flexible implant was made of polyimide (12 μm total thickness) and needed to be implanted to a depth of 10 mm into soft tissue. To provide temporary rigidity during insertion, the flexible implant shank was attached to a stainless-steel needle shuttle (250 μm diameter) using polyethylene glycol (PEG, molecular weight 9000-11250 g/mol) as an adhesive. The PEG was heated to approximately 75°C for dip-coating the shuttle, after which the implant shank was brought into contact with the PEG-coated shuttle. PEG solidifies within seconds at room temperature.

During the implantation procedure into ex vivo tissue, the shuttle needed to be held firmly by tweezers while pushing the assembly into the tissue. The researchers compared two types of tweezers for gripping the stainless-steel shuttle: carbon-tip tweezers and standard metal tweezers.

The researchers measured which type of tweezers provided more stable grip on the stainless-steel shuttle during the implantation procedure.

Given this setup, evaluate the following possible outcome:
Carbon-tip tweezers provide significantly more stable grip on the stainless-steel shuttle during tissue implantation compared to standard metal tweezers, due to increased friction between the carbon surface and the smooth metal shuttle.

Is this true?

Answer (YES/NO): YES